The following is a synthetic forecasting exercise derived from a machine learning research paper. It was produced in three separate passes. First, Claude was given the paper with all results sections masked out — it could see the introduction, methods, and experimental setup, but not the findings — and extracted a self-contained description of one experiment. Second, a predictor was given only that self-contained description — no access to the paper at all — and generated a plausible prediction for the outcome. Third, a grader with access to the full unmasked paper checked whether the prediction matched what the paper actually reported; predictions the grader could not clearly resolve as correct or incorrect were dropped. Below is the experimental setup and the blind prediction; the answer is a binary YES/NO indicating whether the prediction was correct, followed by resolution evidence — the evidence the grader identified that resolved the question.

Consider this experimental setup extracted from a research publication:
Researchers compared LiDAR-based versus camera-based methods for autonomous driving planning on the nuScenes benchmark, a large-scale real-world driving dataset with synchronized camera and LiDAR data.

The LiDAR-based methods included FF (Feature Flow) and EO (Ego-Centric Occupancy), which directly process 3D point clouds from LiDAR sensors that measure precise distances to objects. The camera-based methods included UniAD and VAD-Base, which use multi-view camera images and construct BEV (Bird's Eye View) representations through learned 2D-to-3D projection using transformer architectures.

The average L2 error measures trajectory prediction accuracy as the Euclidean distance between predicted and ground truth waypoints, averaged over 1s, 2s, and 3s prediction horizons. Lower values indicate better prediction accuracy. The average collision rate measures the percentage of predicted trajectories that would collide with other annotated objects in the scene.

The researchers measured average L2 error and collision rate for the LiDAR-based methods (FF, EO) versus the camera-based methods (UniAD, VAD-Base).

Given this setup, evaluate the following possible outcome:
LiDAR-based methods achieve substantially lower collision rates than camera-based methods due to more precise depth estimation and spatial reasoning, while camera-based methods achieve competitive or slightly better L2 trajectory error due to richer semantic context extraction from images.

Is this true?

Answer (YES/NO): NO